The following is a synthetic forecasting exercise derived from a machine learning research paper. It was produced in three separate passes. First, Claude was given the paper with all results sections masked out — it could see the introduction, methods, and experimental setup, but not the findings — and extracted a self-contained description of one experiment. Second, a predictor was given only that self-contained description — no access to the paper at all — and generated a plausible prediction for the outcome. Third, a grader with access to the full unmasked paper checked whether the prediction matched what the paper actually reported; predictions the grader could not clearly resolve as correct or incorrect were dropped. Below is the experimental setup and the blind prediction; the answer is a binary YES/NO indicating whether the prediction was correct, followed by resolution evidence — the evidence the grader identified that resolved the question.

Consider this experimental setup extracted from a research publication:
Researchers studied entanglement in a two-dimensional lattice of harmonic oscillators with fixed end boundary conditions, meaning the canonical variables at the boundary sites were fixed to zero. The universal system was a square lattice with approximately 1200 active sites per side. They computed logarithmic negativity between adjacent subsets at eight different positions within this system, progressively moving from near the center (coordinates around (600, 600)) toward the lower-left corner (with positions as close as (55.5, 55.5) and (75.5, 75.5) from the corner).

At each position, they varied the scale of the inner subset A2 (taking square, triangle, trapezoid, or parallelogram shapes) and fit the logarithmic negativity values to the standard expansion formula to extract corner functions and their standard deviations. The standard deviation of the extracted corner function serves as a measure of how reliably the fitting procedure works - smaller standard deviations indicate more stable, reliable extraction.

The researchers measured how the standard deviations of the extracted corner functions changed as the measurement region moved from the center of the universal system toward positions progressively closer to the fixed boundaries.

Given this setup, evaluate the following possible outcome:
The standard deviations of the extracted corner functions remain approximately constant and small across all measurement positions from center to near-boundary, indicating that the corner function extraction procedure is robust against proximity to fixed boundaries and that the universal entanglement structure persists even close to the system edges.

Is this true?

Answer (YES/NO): NO